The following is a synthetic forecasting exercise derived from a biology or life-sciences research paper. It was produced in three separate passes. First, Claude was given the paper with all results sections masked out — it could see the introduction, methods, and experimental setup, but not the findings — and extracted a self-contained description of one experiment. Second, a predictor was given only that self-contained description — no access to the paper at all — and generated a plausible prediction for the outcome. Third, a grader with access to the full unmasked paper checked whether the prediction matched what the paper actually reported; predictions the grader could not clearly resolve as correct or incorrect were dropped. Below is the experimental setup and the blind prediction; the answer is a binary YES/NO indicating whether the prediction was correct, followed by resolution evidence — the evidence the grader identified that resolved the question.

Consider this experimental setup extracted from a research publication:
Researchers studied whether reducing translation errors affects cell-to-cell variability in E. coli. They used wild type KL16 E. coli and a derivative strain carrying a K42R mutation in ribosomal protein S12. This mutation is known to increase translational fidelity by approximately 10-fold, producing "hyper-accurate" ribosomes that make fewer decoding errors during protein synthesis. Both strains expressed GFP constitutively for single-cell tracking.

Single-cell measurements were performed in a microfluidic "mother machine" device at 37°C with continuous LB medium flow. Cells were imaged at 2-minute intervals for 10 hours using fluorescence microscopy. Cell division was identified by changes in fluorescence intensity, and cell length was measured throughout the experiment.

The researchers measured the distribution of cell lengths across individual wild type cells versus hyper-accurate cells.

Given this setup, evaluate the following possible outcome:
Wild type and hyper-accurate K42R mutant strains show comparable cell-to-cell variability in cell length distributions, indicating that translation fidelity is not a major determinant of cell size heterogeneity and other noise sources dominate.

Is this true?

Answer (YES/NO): NO